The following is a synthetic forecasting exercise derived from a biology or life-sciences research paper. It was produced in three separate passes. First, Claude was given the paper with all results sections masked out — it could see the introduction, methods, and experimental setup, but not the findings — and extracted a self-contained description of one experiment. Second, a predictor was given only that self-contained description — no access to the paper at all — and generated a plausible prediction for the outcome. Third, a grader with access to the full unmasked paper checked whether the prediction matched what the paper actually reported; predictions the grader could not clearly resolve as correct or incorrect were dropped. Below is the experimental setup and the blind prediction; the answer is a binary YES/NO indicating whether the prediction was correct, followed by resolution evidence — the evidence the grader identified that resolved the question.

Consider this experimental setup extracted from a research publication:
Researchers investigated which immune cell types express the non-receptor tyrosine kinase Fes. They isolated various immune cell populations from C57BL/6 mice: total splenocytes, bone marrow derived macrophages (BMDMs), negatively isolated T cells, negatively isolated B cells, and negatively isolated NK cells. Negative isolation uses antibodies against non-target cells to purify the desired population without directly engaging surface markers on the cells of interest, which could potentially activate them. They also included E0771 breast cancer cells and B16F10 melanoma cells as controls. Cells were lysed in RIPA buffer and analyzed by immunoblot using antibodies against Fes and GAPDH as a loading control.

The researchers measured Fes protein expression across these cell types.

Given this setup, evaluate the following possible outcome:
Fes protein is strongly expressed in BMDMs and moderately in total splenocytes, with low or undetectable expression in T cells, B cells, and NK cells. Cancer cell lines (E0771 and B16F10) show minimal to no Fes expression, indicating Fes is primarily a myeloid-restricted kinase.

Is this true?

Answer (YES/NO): NO